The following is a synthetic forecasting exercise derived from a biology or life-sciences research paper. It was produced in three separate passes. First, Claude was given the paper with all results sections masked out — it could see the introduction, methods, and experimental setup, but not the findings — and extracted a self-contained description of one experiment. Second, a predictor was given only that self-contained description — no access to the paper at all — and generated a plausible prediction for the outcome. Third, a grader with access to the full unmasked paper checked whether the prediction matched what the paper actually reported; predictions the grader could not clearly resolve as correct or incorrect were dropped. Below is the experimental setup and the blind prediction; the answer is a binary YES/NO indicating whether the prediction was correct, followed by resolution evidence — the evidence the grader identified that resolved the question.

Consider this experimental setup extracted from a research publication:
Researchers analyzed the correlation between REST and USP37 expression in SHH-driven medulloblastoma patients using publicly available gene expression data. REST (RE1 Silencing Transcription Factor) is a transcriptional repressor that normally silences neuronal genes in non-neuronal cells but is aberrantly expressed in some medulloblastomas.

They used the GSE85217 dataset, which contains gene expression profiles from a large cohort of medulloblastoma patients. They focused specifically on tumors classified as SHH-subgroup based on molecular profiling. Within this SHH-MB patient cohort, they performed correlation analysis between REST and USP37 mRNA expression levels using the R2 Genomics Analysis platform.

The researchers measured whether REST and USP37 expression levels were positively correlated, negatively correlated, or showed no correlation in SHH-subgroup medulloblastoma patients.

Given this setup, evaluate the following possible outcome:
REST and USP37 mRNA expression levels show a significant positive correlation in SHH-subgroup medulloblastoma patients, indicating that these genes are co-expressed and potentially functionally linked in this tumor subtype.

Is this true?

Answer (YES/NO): NO